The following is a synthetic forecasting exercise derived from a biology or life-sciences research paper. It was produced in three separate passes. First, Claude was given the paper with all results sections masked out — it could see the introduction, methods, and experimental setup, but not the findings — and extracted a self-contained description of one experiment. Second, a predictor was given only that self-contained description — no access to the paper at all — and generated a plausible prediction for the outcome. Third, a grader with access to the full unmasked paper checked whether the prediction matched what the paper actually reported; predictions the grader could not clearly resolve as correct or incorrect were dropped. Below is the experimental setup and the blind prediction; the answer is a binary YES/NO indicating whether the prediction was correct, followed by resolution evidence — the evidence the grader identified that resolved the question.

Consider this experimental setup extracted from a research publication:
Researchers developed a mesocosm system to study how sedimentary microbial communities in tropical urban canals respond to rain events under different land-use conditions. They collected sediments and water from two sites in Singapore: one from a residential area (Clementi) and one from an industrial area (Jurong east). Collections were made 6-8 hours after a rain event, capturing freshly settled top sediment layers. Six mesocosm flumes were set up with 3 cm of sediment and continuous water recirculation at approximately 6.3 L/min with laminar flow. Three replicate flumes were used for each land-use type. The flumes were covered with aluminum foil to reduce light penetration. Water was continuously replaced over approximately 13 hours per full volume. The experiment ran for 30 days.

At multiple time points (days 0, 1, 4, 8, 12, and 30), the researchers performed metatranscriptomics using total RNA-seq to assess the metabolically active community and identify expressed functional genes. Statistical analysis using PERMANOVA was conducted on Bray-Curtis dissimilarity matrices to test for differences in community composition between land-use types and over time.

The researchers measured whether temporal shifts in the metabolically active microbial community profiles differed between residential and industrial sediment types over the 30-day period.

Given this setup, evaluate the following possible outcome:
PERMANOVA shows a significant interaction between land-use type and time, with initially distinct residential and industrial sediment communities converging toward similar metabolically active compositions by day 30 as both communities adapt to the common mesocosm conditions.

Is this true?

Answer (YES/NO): NO